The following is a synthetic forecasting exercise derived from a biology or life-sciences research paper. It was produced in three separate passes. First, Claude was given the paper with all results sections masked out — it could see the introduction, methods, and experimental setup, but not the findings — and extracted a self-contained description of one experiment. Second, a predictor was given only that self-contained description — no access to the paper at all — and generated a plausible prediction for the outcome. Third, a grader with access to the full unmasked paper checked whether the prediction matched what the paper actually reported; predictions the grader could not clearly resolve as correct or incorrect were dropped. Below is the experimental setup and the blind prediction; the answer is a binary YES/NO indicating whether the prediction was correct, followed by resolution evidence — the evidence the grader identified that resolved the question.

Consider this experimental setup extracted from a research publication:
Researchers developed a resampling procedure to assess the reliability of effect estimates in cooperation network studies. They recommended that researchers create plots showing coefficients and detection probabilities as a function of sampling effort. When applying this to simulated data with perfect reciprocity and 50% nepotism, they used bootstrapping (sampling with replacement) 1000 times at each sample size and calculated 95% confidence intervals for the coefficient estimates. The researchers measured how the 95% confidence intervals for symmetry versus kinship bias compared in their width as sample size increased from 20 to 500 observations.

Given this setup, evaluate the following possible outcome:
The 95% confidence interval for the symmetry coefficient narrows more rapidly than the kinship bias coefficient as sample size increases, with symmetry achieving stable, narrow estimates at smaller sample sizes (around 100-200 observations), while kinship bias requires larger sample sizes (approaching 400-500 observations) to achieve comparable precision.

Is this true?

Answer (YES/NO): NO